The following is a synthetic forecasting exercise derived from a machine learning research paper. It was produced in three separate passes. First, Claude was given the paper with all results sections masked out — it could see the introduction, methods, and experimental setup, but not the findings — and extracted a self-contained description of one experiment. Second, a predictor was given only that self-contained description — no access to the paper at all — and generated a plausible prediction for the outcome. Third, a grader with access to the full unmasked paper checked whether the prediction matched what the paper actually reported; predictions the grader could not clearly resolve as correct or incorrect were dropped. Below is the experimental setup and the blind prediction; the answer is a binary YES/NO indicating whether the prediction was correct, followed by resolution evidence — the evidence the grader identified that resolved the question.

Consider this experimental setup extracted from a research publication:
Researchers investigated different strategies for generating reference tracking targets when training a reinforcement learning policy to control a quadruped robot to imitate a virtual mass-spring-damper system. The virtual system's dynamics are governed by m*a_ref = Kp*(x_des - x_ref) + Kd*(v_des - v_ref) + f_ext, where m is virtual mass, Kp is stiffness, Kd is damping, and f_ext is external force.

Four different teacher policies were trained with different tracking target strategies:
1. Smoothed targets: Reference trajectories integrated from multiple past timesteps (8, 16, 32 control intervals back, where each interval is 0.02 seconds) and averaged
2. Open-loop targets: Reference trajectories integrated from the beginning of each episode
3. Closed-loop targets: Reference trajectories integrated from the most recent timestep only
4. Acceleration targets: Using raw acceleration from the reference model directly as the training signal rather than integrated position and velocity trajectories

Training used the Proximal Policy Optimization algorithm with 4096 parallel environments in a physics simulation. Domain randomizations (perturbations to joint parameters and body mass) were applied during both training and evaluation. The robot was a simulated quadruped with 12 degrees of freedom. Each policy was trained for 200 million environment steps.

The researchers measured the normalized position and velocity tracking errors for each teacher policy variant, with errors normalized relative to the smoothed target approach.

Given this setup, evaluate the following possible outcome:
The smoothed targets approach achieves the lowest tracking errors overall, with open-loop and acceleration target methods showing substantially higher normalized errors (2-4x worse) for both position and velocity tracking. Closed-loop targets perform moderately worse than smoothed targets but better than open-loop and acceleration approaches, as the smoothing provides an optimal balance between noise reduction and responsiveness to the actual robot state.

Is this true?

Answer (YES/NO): NO